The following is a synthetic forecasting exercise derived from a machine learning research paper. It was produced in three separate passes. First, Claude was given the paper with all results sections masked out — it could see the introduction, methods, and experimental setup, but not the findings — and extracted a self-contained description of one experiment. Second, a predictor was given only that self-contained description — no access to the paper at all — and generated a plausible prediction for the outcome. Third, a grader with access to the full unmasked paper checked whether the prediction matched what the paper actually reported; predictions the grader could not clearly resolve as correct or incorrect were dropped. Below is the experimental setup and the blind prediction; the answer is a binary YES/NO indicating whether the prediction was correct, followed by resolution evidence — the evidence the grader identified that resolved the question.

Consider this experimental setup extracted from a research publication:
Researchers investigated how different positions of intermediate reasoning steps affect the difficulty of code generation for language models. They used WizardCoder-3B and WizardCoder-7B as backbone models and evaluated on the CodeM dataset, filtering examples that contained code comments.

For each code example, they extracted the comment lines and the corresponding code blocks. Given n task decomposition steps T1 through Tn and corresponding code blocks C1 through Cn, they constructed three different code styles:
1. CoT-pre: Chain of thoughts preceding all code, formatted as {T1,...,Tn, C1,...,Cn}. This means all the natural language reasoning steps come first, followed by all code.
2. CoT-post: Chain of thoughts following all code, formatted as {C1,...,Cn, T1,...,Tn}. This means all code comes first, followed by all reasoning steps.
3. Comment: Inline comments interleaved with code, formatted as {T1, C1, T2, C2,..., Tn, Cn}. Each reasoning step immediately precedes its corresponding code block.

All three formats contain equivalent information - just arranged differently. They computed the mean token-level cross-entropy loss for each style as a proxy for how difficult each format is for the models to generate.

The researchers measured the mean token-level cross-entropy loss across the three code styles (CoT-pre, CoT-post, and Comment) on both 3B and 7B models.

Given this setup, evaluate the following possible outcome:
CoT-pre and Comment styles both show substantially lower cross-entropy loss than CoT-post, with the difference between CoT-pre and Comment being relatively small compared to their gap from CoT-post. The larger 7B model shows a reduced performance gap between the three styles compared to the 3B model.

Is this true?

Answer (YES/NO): NO